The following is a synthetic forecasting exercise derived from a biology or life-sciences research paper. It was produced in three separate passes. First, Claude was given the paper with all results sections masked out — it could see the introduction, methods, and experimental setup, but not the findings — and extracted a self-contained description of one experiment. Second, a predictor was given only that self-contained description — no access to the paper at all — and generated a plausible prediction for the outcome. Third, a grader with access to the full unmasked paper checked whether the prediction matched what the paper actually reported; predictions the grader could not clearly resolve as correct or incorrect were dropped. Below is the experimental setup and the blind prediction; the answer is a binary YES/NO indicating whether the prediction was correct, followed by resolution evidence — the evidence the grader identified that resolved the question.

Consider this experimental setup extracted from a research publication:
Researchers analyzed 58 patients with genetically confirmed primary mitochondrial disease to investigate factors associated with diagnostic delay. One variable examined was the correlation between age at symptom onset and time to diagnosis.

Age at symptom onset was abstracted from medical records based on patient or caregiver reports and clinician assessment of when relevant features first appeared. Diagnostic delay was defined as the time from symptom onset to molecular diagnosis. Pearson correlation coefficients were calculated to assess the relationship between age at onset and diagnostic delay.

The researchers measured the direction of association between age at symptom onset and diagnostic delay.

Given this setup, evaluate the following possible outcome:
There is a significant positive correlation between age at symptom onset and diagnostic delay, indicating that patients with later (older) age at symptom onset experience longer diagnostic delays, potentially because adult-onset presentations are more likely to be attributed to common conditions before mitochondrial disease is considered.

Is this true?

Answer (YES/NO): YES